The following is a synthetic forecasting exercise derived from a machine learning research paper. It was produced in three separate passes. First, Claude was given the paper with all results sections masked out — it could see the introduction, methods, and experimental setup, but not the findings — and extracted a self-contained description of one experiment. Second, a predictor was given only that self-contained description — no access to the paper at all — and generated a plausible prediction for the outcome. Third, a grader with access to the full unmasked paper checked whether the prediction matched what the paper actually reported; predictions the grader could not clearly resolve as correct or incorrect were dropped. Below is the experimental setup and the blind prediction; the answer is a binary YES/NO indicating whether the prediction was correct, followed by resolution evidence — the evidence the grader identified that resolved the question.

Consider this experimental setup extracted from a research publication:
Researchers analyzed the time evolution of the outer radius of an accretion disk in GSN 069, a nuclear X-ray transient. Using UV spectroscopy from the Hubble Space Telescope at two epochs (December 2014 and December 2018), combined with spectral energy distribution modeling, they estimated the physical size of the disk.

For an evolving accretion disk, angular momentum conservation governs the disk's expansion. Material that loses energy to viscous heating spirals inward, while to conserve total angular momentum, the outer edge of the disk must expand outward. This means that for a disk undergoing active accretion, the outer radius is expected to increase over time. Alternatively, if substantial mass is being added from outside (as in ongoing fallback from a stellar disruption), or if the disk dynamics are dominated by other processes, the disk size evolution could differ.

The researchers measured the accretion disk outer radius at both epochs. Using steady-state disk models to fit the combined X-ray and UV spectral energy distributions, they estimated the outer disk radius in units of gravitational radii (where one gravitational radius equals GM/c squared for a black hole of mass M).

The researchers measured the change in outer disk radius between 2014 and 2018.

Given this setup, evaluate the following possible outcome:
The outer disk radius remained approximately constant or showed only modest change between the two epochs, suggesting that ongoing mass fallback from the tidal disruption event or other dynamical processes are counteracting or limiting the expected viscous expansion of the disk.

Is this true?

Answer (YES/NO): NO